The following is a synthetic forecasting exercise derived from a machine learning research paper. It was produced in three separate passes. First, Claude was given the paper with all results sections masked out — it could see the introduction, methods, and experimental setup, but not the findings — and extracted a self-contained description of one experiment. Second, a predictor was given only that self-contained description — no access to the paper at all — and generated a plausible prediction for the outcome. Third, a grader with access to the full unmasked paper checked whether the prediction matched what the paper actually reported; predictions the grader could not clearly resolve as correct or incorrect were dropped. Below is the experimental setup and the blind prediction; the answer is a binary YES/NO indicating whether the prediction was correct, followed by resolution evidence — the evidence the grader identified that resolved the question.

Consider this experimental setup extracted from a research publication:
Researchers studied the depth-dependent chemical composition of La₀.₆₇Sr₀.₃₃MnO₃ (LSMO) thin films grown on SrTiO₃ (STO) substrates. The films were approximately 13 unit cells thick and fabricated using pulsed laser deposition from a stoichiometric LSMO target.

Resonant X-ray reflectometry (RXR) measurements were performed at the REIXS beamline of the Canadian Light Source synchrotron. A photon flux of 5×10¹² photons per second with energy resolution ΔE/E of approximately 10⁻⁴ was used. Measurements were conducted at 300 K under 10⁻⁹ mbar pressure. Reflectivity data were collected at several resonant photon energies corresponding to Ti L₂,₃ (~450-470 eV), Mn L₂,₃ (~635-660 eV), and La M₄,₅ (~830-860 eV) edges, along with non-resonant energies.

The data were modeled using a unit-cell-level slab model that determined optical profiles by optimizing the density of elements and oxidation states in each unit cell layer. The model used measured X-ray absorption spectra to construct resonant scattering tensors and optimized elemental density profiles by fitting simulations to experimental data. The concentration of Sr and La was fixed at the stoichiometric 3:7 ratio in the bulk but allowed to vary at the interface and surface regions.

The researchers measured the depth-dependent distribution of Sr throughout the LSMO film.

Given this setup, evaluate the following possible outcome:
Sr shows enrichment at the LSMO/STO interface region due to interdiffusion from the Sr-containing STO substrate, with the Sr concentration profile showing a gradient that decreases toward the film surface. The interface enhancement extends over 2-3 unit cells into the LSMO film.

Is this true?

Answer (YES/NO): NO